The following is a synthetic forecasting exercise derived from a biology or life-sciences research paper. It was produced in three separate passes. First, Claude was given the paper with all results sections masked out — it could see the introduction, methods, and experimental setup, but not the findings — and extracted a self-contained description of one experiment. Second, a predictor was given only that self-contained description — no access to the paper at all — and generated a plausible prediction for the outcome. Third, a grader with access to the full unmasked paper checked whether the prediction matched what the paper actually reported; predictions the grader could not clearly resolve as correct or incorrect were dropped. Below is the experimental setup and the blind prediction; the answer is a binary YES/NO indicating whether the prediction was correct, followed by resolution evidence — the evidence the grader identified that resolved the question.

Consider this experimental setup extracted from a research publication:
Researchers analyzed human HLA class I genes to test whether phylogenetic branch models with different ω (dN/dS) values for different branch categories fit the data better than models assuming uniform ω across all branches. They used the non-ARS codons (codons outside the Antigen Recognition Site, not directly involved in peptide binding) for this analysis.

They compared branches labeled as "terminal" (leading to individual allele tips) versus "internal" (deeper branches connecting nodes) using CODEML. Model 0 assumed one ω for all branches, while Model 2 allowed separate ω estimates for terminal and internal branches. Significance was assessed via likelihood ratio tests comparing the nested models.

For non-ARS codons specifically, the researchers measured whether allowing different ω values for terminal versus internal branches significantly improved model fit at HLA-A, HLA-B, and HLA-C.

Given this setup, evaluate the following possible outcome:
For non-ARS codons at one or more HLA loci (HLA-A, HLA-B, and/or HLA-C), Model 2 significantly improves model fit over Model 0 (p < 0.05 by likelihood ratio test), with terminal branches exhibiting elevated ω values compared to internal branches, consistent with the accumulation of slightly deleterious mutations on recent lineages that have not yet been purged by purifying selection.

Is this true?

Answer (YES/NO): YES